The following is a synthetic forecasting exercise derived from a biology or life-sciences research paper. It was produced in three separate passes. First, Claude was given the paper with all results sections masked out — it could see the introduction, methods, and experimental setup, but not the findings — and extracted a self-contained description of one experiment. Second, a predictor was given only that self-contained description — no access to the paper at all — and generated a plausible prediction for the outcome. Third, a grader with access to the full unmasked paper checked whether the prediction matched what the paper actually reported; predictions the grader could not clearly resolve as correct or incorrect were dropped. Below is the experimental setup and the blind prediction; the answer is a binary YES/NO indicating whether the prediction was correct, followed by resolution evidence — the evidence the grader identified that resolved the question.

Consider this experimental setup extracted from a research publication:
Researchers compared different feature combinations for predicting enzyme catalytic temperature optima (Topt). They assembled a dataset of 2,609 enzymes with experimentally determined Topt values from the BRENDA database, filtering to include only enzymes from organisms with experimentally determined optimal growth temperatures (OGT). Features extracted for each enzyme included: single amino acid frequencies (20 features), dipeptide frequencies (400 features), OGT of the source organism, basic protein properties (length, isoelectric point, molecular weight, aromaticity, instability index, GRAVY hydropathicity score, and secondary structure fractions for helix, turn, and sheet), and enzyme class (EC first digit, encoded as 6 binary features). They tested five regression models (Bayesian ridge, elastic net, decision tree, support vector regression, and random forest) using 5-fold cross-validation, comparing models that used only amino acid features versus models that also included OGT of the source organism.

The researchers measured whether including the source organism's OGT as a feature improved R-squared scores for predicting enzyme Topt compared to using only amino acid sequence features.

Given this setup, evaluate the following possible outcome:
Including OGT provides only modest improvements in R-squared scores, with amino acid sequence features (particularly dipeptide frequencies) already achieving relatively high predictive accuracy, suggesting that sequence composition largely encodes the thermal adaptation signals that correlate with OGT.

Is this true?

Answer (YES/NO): NO